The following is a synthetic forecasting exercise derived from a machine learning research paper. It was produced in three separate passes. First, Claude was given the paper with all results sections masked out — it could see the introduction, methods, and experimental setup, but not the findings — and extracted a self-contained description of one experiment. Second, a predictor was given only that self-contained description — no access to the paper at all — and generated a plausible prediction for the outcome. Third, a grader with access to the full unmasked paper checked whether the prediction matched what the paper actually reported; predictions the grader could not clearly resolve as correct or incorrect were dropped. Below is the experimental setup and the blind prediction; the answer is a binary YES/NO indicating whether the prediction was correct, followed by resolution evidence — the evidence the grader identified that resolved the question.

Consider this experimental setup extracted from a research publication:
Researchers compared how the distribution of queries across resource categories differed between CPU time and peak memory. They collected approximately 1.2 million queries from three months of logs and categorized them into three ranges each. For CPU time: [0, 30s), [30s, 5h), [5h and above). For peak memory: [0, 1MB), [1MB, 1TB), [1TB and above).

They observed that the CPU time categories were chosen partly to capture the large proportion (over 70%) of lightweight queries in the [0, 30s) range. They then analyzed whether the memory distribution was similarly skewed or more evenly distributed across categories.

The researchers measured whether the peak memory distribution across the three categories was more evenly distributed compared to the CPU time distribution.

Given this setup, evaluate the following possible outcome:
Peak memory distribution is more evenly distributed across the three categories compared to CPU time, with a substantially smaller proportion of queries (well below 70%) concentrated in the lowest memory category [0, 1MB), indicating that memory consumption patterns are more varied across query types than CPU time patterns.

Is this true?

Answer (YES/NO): YES